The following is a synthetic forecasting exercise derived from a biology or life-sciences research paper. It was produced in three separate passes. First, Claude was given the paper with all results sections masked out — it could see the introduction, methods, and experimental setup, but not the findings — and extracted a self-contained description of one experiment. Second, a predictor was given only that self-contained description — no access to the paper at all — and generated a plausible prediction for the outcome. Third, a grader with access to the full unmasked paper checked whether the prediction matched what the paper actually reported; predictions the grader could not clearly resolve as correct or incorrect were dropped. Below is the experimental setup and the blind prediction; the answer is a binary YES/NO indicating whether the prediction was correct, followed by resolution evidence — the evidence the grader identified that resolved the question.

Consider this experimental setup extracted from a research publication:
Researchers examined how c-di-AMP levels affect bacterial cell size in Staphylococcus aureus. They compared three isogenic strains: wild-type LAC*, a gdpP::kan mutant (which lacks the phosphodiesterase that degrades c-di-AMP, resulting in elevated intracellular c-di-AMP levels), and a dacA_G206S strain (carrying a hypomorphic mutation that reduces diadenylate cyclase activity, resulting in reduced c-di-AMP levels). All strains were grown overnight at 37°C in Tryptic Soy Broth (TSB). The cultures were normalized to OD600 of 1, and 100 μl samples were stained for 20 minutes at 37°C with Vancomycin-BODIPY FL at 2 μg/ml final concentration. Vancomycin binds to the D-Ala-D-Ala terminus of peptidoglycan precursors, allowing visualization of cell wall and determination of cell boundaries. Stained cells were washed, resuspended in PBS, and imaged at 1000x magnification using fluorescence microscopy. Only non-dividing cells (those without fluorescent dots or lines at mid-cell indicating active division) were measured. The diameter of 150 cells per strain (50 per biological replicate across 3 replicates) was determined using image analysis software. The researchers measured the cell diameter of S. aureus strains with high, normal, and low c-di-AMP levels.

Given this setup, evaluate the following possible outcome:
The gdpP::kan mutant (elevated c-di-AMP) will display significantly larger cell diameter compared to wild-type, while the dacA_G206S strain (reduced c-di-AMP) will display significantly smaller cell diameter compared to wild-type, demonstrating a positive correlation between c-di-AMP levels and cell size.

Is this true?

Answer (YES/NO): NO